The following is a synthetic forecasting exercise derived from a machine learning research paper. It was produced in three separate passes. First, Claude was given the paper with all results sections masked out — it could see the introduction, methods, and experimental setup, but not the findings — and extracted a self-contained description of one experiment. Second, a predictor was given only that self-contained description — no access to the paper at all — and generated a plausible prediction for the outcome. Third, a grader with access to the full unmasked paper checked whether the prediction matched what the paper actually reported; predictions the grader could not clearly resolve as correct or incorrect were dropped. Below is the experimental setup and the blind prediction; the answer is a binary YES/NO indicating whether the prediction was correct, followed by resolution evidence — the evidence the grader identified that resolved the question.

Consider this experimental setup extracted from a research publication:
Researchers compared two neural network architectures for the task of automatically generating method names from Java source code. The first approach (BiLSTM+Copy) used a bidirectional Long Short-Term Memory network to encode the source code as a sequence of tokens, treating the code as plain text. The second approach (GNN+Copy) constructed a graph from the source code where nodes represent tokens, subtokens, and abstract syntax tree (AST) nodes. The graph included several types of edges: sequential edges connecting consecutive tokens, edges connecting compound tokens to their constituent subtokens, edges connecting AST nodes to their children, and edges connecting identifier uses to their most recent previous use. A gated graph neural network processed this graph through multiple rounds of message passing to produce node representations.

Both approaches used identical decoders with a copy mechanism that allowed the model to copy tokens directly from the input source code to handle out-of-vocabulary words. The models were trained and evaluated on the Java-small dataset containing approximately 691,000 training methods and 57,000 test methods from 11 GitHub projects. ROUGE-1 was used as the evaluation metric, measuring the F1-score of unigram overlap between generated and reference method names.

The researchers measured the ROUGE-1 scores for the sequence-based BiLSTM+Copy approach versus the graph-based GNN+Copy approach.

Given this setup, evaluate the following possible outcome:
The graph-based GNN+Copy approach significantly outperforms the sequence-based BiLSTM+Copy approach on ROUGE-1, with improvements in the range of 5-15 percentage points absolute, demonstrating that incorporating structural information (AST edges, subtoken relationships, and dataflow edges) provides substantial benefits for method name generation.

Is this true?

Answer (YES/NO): YES